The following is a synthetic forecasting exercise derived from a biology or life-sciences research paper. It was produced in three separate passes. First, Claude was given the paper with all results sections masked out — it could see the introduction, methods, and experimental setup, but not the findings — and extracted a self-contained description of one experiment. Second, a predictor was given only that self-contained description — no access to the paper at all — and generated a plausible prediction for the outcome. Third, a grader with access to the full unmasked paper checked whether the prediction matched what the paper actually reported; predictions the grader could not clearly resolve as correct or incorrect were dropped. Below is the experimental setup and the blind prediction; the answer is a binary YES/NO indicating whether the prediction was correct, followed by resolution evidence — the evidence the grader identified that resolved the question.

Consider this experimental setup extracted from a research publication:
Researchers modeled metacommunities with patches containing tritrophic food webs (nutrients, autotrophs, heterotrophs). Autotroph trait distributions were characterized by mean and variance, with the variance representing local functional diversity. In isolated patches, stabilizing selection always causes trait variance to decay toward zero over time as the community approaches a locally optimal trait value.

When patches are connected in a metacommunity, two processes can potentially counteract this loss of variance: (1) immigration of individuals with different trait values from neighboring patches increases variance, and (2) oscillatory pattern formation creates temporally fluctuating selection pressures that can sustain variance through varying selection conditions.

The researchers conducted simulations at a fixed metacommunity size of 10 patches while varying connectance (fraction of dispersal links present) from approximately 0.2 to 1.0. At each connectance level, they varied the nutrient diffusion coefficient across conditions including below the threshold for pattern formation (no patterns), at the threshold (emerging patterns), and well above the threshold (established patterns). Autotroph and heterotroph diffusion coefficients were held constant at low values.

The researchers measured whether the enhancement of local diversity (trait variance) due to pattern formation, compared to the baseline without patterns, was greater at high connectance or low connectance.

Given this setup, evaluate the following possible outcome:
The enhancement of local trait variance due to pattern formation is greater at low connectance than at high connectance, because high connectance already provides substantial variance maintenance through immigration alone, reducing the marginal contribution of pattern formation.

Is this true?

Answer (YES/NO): NO